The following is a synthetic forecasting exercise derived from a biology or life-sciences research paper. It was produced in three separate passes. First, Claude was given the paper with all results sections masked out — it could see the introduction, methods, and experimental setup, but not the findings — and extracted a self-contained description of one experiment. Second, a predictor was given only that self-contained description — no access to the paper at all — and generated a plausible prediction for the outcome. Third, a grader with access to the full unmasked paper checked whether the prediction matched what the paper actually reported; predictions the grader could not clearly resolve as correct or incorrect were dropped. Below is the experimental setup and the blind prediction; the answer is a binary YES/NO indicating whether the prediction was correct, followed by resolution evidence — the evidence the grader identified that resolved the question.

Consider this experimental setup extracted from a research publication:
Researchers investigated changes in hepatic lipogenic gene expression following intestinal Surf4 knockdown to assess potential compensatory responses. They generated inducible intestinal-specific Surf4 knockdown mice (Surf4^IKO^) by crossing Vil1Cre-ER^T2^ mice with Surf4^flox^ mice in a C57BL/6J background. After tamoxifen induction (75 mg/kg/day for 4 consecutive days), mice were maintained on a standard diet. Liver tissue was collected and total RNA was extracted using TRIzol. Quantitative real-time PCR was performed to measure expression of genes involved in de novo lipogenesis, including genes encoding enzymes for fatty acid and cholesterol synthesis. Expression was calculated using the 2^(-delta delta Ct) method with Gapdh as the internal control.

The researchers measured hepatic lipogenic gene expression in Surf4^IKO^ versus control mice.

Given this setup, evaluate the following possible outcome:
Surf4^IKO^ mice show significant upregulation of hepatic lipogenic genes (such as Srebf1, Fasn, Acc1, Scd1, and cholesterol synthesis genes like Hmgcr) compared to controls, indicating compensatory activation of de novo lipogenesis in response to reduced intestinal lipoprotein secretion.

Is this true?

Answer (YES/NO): YES